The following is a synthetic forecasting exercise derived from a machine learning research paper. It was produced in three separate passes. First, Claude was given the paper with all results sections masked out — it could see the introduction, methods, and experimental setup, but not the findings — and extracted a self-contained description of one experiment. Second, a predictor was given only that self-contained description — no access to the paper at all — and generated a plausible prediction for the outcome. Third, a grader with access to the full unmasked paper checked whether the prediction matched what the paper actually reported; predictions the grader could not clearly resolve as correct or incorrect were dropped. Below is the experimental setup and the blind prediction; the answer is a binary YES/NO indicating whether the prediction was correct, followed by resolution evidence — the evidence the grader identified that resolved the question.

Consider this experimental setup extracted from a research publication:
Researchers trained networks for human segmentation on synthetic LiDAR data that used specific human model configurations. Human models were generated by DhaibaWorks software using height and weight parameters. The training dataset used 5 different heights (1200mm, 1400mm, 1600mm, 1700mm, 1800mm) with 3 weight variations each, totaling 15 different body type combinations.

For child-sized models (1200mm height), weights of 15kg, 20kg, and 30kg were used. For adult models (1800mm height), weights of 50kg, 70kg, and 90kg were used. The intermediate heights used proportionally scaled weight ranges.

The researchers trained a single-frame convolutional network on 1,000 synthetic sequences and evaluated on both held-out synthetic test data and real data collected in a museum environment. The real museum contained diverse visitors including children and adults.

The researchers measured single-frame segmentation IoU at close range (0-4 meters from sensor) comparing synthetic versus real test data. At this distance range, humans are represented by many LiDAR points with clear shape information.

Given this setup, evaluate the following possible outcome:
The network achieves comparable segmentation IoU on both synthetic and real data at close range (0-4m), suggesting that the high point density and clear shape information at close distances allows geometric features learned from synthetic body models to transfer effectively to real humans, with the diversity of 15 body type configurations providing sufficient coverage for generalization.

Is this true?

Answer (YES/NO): YES